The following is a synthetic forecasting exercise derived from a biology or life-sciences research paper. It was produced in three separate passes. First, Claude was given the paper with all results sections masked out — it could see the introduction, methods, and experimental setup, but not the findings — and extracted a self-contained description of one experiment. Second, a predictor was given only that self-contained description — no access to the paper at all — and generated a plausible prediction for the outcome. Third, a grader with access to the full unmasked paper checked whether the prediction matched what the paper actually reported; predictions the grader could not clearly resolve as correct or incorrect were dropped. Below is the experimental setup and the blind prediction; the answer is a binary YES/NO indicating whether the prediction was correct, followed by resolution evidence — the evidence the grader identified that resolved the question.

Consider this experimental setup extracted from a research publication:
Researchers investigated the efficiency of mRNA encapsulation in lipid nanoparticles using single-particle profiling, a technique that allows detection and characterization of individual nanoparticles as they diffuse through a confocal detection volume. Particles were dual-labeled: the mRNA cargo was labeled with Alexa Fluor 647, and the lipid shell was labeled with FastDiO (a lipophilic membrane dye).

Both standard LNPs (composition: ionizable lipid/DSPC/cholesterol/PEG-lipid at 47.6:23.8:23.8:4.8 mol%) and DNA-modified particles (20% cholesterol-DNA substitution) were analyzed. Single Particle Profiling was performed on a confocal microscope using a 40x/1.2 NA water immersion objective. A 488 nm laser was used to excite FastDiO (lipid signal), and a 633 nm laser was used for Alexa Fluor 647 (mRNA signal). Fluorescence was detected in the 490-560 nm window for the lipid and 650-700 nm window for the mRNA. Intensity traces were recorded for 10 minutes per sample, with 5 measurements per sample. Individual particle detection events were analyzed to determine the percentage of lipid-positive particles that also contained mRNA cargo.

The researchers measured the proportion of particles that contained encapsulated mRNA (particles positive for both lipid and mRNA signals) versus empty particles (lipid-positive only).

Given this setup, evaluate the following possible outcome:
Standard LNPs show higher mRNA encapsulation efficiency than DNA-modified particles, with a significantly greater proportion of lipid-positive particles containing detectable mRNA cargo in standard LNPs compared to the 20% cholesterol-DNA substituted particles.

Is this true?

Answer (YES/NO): NO